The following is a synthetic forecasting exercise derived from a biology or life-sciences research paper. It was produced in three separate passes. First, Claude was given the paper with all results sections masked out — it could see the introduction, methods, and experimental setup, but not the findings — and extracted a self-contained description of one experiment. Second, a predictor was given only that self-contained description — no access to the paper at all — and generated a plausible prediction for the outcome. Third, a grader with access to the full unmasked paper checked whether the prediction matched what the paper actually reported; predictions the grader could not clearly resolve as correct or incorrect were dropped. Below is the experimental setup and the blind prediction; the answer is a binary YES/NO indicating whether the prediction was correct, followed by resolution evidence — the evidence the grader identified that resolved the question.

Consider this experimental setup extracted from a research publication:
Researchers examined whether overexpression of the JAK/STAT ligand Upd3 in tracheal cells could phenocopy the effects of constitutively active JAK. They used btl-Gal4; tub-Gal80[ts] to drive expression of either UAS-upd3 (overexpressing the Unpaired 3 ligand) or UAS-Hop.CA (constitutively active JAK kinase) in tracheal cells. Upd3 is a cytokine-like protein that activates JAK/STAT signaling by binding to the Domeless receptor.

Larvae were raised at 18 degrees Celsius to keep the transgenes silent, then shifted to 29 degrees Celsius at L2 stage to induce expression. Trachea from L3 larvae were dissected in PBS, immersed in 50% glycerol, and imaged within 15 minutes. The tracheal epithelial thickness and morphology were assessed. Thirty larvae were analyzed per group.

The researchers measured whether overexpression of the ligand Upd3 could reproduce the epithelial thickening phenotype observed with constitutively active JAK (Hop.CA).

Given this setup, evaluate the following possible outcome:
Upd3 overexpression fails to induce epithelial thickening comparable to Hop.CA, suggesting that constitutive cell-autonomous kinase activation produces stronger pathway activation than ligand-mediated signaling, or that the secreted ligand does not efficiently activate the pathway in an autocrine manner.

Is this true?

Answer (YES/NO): NO